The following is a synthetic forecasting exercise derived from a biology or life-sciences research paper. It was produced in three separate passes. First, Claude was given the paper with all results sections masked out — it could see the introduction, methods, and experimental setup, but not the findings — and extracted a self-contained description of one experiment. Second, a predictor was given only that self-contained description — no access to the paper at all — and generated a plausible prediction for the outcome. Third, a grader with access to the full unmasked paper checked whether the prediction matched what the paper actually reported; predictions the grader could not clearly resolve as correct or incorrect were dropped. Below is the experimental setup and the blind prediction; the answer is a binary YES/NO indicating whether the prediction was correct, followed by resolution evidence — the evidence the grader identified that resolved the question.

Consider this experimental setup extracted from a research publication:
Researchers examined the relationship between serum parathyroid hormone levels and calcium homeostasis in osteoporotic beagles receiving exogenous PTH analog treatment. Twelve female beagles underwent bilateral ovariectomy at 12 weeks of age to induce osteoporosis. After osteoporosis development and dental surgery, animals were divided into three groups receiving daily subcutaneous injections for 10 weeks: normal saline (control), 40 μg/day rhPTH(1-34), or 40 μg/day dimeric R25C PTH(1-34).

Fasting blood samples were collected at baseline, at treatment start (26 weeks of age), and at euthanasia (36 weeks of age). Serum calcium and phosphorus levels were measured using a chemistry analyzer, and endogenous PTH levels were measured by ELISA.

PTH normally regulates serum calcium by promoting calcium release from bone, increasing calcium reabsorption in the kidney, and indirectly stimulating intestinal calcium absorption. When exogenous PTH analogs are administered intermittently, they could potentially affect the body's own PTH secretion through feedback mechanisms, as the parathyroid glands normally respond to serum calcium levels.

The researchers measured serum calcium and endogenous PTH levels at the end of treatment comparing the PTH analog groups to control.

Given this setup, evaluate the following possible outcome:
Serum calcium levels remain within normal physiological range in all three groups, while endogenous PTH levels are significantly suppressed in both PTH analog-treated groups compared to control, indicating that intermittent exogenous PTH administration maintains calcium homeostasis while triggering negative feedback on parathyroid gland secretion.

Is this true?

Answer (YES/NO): NO